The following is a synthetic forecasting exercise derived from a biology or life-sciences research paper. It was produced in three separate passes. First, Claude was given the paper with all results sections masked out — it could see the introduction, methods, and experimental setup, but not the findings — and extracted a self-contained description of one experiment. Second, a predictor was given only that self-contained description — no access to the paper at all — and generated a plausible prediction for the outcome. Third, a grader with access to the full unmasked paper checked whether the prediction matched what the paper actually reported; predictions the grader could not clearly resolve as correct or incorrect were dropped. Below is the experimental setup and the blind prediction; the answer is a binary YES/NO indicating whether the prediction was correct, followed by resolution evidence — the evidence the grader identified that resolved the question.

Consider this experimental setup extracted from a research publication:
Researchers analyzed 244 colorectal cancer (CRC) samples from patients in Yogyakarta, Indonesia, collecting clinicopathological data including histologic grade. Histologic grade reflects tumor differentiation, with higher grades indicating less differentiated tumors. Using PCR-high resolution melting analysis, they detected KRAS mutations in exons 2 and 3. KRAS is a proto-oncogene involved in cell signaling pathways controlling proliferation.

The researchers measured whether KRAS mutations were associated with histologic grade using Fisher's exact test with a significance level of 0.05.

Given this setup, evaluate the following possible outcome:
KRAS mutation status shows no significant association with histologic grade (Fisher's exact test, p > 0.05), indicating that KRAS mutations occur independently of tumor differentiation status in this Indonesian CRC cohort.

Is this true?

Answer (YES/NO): NO